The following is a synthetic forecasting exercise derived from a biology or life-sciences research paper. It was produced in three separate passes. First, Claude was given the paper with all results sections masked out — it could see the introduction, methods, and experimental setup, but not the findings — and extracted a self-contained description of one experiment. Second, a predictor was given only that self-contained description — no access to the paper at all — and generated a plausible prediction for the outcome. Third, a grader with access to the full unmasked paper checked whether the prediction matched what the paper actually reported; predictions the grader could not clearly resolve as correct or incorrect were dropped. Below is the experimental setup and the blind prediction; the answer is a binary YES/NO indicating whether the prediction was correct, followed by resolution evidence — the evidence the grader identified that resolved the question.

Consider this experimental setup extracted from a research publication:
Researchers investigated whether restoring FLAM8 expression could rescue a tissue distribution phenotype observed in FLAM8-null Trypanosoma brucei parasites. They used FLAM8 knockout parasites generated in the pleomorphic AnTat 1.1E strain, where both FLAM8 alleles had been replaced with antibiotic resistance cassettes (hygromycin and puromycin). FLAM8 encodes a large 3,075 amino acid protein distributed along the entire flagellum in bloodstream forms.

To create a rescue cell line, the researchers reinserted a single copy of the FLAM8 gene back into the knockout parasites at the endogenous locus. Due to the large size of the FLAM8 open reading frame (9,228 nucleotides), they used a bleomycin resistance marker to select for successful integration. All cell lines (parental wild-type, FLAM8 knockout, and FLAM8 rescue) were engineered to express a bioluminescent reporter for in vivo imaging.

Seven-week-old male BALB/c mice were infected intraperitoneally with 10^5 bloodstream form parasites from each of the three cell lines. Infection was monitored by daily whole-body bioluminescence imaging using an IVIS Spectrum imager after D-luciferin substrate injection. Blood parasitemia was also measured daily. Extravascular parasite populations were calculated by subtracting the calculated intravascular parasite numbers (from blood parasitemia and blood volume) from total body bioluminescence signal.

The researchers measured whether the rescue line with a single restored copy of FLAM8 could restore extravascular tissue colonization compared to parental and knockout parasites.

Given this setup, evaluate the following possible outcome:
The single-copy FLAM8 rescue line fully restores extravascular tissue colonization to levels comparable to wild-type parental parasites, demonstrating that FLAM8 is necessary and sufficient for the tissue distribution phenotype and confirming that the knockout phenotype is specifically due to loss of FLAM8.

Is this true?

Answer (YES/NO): NO